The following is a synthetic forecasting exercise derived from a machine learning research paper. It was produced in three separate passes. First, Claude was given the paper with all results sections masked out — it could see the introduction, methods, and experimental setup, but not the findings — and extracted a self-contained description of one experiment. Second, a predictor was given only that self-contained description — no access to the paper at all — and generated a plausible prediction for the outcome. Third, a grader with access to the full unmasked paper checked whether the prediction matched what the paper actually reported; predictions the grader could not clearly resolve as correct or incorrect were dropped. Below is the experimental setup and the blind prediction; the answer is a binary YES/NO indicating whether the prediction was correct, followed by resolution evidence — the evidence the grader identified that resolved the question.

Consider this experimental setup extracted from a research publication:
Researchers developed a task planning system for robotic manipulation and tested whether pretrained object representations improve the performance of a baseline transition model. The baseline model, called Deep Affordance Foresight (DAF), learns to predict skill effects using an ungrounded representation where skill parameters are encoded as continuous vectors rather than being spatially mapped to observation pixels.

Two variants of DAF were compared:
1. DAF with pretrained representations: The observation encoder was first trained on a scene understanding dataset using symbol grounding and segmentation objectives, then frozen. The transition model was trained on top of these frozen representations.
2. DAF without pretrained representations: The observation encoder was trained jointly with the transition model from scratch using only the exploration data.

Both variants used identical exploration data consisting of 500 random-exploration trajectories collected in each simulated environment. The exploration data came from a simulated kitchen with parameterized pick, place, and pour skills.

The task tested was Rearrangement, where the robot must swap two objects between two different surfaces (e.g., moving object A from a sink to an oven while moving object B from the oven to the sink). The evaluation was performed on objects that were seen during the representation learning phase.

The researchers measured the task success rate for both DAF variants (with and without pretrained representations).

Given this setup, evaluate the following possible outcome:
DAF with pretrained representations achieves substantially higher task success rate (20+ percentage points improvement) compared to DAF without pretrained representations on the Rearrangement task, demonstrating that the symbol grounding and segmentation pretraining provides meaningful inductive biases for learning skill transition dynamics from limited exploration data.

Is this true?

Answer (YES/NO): NO